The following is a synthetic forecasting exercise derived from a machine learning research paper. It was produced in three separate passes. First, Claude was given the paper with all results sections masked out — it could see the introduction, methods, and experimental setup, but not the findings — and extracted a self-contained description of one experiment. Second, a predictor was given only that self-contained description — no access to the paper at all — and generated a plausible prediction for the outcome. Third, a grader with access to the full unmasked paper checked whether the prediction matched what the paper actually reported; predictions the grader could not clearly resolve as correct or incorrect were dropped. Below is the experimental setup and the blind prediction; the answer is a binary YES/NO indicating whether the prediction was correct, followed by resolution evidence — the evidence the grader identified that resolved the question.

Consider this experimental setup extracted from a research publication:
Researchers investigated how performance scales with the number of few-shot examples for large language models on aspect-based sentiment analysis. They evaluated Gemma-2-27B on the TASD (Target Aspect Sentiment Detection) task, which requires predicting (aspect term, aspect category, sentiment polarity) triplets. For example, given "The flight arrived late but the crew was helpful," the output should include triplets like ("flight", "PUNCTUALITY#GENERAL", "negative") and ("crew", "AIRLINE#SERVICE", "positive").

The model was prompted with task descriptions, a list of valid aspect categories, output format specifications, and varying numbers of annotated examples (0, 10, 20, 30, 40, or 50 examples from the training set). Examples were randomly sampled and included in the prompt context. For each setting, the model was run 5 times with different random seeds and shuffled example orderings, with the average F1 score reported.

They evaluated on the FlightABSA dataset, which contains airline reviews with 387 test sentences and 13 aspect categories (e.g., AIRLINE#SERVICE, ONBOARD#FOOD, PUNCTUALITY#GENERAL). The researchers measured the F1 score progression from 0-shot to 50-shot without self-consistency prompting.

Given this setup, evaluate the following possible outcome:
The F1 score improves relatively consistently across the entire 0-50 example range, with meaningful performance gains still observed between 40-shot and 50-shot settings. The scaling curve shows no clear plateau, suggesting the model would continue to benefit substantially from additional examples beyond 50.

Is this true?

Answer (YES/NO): NO